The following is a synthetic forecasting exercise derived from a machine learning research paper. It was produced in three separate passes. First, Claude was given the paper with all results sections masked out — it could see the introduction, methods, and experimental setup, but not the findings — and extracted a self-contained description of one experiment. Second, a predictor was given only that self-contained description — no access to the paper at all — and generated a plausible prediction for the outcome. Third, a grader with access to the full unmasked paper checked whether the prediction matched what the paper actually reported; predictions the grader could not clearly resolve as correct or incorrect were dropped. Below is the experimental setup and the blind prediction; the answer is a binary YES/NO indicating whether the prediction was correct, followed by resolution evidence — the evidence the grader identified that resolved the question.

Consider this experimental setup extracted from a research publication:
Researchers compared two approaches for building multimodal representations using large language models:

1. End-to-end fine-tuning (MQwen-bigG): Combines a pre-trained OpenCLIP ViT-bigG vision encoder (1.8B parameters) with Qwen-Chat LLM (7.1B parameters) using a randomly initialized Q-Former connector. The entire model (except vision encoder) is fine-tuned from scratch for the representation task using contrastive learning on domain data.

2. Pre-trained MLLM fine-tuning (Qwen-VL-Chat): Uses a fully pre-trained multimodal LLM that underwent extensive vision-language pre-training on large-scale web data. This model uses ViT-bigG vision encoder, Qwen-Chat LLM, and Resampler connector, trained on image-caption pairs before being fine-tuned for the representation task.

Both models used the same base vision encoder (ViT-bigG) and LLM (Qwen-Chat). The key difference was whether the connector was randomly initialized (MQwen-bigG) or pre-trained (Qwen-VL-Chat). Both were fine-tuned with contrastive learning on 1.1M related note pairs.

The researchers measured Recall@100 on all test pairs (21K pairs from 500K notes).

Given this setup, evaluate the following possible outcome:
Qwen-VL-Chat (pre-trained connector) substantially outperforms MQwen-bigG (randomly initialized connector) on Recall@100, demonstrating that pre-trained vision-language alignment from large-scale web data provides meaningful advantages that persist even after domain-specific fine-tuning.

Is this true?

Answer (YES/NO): NO